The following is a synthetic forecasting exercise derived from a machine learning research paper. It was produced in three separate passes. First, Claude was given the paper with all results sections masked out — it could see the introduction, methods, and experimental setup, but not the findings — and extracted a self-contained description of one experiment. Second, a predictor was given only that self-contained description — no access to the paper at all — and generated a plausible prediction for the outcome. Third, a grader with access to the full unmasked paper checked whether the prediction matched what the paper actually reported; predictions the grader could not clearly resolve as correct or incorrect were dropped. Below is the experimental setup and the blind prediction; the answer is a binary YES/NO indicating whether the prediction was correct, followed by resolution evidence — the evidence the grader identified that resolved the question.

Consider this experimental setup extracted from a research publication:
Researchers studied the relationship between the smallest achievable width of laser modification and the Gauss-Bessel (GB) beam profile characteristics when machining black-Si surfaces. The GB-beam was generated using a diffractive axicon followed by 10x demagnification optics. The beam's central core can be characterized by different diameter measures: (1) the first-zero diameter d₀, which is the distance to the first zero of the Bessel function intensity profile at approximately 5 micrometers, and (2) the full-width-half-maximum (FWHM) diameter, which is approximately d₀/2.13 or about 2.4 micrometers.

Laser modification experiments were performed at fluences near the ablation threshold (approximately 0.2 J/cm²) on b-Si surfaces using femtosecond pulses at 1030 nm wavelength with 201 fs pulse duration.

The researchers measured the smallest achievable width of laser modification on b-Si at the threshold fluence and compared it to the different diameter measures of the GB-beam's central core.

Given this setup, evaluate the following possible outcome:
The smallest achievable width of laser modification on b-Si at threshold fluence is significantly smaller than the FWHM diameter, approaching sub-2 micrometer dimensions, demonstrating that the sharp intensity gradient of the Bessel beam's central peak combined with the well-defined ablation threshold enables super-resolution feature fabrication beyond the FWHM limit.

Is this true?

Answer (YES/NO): NO